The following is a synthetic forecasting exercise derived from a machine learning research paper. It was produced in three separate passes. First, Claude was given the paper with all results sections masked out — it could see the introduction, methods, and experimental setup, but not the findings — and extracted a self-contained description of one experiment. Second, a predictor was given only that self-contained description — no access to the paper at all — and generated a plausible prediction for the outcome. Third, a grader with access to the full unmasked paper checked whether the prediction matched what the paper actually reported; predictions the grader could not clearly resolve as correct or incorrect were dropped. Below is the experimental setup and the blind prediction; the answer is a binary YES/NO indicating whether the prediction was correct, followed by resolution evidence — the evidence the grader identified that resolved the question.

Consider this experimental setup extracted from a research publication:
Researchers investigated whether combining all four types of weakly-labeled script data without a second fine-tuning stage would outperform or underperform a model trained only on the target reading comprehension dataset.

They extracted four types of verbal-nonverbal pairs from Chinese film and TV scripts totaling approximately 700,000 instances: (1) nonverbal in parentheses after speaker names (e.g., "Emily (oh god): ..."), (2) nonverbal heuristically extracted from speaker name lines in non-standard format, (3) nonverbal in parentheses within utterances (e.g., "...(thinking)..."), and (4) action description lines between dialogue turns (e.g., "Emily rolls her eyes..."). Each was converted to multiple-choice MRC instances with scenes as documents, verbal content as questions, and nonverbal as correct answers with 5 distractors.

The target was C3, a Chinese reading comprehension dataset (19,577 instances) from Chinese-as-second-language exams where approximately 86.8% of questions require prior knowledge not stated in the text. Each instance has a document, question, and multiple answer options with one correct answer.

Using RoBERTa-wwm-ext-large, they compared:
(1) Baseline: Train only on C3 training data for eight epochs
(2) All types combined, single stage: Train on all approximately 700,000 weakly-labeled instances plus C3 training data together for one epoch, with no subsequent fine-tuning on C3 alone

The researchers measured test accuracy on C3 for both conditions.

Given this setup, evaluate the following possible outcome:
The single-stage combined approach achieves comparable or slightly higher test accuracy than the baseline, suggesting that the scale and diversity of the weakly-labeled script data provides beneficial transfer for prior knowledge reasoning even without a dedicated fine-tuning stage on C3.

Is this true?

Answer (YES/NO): NO